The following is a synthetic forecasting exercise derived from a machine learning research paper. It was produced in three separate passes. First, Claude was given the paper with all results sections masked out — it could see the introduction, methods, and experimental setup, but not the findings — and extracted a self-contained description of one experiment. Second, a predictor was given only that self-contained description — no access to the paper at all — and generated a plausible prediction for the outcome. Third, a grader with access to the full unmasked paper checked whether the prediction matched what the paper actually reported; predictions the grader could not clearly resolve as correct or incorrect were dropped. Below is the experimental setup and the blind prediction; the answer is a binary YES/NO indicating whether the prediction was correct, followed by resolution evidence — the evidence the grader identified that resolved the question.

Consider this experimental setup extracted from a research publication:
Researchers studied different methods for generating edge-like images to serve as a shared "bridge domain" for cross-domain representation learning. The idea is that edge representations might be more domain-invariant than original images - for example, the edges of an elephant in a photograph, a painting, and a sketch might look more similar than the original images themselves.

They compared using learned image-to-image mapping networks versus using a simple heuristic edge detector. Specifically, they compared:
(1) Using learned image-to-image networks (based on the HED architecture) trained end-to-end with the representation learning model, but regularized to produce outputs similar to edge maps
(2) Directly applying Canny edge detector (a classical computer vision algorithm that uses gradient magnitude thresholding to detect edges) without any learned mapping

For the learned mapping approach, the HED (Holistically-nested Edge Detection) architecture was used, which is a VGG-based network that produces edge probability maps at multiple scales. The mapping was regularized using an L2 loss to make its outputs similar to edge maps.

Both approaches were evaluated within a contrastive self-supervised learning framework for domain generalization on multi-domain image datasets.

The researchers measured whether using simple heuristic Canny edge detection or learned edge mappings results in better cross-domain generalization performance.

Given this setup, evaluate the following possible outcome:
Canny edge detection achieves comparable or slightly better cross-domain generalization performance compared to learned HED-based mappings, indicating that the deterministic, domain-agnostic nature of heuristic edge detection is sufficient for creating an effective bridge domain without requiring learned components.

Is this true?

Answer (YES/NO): NO